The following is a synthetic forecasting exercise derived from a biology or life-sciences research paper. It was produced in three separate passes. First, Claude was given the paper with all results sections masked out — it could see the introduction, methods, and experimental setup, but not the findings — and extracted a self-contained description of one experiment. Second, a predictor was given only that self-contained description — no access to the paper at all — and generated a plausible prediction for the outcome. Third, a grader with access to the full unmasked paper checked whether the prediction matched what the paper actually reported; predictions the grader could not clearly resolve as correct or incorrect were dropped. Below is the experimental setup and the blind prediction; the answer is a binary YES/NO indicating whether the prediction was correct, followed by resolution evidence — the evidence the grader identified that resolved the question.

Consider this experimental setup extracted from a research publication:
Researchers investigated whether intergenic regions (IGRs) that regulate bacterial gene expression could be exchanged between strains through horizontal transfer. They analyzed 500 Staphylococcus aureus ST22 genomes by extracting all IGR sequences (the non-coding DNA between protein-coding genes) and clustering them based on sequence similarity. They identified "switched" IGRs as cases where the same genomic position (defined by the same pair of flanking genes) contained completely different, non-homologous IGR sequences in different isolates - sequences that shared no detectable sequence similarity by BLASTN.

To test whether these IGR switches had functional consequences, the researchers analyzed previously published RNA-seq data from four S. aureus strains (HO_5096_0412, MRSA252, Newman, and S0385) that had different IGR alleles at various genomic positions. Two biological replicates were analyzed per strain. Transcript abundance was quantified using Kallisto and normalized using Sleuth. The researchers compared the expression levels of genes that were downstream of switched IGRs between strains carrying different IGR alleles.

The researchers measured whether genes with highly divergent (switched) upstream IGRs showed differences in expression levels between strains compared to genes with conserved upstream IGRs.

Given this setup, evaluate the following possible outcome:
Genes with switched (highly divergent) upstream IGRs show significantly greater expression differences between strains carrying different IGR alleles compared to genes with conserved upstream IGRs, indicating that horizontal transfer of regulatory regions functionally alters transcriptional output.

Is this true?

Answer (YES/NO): YES